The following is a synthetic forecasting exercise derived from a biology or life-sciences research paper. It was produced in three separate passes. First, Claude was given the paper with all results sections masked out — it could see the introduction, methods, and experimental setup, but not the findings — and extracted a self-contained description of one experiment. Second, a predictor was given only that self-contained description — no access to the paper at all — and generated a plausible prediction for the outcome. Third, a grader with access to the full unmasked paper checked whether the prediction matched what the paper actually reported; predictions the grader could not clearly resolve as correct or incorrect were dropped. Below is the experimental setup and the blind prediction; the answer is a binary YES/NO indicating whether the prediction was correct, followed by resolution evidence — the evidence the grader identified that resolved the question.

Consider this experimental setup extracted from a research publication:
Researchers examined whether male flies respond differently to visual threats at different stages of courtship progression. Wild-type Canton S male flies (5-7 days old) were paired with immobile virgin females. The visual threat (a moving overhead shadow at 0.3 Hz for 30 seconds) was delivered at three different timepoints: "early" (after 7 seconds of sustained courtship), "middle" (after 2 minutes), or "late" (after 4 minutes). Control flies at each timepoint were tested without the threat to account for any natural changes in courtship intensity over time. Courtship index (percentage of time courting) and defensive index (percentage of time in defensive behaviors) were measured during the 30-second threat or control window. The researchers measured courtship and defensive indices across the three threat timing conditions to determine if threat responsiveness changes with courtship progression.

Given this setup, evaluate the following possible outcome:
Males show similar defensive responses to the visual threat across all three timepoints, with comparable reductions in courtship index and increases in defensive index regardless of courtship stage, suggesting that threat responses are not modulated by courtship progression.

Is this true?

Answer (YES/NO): NO